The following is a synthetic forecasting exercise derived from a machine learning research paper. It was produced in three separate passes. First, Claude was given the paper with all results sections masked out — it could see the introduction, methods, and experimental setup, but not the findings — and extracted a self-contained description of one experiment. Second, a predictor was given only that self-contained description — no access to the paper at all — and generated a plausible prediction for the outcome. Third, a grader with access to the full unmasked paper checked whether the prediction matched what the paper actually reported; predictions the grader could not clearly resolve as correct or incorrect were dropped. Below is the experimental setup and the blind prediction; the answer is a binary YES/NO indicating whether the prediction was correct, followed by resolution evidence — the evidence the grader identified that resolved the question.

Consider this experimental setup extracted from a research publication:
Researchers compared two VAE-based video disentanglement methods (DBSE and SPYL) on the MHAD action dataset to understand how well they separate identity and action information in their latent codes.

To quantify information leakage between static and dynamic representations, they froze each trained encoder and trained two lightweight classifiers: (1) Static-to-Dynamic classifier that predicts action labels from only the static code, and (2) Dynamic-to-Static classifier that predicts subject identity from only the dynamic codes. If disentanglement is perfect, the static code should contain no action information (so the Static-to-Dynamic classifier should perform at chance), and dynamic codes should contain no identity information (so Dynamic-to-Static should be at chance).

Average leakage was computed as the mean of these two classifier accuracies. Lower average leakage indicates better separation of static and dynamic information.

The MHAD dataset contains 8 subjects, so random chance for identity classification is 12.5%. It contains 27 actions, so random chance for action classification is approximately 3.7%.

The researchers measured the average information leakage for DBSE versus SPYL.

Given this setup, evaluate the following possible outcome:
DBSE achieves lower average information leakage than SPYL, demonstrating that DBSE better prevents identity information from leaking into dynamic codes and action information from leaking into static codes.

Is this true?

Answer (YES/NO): YES